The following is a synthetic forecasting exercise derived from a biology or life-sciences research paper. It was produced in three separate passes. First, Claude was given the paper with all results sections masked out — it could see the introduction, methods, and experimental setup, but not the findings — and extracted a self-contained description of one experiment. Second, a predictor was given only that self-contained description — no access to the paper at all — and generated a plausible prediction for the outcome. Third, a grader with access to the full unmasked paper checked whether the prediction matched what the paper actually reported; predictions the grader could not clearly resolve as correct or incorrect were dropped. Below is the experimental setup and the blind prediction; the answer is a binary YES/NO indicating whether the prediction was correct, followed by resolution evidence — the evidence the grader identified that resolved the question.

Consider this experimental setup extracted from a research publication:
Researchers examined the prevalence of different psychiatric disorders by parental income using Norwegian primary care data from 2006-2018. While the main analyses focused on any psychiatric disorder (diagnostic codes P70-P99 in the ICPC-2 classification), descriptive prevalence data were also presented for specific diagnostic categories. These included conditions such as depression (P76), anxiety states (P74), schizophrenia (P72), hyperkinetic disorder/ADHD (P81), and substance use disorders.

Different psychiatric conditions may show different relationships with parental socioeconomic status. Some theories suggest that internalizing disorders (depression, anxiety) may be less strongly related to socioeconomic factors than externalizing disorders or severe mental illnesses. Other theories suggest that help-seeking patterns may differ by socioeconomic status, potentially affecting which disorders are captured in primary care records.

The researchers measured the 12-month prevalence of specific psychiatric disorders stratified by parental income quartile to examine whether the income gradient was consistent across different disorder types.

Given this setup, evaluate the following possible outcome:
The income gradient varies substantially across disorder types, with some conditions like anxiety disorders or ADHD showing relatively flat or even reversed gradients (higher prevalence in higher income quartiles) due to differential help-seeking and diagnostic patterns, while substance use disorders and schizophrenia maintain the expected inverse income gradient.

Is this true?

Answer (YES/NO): NO